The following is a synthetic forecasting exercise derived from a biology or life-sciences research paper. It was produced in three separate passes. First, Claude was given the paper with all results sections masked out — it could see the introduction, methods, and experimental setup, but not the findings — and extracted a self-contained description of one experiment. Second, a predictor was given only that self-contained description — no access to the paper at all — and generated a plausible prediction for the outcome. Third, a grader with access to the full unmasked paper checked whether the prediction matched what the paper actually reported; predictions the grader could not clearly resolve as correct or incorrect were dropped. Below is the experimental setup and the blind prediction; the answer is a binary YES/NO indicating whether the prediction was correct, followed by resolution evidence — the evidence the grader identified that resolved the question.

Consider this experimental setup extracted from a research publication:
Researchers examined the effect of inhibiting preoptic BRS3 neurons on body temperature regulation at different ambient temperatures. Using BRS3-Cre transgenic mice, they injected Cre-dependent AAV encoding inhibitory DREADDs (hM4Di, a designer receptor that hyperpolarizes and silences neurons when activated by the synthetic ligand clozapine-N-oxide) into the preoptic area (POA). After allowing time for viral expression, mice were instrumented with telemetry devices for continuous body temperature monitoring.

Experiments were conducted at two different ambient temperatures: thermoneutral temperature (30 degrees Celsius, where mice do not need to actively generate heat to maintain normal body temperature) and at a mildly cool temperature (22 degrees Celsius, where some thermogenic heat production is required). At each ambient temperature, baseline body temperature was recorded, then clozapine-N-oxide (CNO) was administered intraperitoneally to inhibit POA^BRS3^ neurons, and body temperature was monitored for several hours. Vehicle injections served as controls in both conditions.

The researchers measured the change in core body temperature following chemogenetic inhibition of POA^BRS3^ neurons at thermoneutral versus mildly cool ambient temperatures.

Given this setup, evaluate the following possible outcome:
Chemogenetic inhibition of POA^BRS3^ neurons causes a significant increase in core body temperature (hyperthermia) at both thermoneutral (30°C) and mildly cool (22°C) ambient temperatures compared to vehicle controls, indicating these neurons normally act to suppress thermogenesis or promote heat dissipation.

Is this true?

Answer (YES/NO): NO